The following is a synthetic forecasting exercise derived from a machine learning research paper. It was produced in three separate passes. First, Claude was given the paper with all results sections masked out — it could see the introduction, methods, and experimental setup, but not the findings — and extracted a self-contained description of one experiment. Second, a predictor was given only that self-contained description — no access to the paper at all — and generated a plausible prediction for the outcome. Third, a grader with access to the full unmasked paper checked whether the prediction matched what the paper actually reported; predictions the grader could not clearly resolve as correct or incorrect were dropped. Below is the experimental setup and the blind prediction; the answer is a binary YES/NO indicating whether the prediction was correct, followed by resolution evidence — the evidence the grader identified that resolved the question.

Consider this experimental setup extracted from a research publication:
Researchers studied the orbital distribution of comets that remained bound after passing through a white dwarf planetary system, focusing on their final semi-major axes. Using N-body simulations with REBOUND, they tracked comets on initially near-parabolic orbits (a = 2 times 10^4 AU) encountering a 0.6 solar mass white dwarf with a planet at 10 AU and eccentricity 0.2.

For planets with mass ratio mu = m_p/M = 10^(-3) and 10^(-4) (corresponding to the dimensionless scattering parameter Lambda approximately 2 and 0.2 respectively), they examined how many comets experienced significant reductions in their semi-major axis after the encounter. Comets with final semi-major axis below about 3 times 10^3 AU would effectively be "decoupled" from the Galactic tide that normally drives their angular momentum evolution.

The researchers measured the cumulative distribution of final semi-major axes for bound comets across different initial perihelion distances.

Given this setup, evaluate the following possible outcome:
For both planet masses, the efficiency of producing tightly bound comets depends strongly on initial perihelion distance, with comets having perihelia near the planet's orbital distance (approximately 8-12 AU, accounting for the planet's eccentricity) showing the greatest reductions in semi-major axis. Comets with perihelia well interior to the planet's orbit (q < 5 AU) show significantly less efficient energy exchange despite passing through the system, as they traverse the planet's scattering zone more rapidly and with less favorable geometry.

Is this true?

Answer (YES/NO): NO